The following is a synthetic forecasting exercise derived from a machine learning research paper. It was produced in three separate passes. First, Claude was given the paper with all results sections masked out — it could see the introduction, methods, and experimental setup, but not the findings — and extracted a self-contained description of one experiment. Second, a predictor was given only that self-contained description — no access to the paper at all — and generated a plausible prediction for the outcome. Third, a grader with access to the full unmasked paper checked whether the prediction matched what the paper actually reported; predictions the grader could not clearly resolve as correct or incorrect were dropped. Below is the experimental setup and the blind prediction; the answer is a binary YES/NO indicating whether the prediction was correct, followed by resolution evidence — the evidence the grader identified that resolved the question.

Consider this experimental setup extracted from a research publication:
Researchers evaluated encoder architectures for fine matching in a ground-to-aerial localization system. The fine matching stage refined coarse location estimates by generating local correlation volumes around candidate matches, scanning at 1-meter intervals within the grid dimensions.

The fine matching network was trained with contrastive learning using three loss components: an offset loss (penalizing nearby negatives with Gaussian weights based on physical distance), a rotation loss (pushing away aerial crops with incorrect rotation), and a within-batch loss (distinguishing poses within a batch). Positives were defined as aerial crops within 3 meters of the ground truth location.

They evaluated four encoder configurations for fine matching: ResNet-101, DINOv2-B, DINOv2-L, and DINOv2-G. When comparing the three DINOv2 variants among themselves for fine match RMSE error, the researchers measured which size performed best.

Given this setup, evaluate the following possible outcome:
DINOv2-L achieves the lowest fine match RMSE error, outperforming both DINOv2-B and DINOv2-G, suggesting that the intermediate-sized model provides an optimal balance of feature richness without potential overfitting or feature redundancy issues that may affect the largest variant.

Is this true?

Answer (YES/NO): YES